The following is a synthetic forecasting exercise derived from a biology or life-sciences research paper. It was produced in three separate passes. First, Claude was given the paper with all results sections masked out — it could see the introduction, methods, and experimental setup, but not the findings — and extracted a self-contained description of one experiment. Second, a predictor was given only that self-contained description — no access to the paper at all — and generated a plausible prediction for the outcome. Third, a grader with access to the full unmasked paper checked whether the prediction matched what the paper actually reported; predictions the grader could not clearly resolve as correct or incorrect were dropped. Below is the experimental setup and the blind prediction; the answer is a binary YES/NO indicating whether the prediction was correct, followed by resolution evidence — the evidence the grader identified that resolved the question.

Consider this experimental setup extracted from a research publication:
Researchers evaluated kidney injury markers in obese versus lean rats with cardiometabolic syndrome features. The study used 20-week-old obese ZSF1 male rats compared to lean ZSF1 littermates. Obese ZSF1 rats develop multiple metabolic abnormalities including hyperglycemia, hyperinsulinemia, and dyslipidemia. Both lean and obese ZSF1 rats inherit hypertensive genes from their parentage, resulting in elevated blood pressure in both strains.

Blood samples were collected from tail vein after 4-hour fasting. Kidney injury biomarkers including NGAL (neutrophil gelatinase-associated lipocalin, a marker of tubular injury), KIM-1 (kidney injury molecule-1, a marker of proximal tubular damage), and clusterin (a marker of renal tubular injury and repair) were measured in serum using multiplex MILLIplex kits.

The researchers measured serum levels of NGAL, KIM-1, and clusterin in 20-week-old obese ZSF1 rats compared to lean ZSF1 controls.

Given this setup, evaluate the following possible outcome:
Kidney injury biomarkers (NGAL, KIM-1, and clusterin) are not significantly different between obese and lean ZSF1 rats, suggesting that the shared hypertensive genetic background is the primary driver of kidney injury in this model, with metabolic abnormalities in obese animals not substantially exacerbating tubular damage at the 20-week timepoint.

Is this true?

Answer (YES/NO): NO